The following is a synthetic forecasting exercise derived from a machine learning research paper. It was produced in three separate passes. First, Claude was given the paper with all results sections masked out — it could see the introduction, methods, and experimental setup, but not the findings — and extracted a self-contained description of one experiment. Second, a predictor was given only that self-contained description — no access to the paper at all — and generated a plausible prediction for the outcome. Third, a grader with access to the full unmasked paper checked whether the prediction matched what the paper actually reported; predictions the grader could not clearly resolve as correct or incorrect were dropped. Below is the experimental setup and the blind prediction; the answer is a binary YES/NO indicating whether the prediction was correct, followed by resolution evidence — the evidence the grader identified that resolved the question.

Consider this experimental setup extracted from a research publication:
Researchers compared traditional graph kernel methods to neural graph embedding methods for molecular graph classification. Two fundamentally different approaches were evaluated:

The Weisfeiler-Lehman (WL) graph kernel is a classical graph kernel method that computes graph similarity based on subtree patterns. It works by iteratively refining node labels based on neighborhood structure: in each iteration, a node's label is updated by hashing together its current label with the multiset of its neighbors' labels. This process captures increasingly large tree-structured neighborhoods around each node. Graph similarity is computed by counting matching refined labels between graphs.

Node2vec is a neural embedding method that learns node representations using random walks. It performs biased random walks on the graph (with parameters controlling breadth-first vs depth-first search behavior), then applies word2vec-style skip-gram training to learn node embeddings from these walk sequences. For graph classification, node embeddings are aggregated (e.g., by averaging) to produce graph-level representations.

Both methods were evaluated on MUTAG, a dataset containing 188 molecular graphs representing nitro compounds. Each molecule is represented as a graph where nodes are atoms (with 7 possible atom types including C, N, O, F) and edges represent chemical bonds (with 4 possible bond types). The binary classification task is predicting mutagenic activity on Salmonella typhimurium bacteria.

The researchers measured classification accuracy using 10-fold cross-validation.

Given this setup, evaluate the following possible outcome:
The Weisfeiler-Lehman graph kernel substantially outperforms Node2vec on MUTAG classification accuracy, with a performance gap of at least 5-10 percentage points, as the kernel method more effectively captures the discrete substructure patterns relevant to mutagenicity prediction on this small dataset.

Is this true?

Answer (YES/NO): YES